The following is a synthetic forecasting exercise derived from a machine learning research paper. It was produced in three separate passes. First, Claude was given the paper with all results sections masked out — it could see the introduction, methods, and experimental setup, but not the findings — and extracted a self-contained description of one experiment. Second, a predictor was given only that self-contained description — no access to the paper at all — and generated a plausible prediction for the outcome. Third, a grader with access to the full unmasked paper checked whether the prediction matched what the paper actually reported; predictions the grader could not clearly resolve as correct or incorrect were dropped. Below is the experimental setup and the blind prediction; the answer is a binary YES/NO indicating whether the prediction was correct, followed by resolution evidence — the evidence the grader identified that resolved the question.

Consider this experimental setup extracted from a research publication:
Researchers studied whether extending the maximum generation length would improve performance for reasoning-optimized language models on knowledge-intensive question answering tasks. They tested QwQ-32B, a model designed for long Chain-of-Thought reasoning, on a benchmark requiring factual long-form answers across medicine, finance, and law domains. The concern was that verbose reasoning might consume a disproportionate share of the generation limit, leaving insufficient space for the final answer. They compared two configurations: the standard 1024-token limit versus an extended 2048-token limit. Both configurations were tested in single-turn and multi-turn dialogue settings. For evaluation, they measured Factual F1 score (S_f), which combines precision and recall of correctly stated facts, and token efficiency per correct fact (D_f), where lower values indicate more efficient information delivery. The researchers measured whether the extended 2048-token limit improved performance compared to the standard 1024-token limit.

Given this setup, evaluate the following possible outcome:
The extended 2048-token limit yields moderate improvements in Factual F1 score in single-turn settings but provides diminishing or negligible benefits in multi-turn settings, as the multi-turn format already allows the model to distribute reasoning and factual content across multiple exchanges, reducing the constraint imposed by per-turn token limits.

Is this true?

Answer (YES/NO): NO